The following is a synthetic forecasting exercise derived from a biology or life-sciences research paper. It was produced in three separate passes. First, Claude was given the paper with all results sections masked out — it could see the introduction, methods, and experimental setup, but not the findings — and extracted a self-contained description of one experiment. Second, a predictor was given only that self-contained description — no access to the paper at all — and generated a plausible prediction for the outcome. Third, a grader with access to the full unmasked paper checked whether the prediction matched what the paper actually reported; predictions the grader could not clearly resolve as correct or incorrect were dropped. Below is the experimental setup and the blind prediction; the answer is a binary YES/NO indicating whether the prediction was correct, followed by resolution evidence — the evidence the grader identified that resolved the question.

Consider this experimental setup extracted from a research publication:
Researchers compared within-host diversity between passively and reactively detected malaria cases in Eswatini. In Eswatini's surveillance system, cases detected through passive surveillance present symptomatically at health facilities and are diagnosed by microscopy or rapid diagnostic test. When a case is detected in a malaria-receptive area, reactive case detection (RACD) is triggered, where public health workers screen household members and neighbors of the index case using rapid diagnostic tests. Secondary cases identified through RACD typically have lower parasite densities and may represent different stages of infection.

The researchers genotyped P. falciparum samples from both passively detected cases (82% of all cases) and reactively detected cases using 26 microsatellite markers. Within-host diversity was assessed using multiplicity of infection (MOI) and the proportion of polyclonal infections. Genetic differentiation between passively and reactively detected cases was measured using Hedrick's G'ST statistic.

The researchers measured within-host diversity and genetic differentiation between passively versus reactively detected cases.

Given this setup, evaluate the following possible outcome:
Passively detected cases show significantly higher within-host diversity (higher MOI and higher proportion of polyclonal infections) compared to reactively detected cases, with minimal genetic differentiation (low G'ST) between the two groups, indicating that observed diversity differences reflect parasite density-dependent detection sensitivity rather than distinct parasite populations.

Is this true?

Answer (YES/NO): NO